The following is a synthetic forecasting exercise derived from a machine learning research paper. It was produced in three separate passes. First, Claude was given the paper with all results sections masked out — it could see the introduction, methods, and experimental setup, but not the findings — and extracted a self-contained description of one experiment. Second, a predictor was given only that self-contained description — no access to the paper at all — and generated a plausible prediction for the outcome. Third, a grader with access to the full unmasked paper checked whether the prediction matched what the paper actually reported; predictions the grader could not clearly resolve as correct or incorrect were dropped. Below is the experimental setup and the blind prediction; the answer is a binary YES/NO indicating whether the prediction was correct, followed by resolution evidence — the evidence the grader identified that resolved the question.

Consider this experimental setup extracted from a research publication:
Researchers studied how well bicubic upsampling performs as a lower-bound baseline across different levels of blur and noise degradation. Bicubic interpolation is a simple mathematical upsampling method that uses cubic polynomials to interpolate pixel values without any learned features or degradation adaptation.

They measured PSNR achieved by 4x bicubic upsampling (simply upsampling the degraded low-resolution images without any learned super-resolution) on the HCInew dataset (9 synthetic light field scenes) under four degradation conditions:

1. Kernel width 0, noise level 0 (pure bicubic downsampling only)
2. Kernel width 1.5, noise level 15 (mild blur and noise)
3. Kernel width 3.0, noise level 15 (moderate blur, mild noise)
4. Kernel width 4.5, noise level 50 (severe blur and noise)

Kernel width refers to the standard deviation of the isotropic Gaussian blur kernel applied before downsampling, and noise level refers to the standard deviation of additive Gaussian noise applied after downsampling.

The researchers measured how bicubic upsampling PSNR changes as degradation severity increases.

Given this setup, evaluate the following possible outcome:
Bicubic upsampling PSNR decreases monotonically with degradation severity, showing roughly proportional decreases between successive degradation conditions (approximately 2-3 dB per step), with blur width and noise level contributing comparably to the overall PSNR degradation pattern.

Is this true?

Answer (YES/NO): NO